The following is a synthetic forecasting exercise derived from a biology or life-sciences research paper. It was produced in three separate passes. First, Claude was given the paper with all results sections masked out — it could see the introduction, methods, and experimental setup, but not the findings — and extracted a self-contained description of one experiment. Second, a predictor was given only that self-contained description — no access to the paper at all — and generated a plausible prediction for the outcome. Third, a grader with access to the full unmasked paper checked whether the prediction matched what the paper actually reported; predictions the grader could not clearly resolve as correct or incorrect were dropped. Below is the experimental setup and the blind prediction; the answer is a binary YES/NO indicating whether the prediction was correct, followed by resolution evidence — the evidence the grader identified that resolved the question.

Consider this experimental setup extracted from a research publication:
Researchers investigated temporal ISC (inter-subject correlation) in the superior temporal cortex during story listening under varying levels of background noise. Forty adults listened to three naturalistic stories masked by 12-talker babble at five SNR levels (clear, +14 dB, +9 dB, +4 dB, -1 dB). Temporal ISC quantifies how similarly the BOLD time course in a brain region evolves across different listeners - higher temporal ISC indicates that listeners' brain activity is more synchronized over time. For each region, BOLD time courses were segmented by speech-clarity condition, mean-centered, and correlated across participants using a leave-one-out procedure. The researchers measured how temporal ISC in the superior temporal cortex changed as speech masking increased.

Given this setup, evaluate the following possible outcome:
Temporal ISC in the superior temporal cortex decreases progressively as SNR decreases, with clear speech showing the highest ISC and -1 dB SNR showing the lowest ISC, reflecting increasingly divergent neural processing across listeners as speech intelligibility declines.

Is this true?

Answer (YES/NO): YES